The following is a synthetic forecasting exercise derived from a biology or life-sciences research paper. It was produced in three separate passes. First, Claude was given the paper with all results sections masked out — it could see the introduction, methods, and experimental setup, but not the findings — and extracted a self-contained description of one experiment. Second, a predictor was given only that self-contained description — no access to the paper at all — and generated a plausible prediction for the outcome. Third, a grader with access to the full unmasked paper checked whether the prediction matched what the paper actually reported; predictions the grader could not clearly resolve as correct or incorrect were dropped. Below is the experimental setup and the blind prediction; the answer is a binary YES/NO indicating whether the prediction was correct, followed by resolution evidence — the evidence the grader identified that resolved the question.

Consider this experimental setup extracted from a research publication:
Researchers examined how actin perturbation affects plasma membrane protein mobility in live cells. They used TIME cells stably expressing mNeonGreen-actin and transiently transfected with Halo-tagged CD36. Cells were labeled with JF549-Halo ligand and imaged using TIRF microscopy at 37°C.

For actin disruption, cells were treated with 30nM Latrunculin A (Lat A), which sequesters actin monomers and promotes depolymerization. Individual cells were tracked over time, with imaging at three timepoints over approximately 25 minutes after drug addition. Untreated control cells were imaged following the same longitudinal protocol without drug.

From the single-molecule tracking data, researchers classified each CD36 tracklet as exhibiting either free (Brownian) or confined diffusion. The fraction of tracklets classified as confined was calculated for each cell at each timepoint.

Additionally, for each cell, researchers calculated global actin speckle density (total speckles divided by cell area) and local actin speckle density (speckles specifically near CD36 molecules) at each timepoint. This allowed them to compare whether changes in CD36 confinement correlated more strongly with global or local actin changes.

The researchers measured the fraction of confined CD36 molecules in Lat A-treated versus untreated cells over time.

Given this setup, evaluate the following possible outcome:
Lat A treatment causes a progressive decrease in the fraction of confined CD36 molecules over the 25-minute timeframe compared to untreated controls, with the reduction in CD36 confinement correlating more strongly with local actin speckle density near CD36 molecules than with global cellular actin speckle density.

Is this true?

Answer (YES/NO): NO